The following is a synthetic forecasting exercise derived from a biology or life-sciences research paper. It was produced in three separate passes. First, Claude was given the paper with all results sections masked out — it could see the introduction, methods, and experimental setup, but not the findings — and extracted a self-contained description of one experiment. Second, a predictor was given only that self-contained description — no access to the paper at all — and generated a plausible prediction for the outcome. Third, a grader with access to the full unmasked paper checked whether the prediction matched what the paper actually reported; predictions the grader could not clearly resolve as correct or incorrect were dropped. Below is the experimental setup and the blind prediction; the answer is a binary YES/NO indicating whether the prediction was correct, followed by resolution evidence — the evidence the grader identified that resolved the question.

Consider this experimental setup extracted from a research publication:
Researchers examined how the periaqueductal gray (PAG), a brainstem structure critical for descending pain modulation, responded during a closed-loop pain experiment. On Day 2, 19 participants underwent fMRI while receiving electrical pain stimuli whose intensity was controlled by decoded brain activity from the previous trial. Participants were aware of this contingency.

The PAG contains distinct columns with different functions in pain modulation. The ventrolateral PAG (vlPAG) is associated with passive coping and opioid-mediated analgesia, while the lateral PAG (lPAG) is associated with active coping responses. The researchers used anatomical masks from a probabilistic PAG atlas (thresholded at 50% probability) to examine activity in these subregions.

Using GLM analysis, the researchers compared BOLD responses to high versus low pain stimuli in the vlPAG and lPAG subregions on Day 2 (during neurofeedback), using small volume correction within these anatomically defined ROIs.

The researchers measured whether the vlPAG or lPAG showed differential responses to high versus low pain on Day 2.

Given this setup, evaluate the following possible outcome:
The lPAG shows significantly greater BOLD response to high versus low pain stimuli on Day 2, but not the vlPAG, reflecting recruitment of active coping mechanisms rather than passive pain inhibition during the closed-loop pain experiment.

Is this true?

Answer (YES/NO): YES